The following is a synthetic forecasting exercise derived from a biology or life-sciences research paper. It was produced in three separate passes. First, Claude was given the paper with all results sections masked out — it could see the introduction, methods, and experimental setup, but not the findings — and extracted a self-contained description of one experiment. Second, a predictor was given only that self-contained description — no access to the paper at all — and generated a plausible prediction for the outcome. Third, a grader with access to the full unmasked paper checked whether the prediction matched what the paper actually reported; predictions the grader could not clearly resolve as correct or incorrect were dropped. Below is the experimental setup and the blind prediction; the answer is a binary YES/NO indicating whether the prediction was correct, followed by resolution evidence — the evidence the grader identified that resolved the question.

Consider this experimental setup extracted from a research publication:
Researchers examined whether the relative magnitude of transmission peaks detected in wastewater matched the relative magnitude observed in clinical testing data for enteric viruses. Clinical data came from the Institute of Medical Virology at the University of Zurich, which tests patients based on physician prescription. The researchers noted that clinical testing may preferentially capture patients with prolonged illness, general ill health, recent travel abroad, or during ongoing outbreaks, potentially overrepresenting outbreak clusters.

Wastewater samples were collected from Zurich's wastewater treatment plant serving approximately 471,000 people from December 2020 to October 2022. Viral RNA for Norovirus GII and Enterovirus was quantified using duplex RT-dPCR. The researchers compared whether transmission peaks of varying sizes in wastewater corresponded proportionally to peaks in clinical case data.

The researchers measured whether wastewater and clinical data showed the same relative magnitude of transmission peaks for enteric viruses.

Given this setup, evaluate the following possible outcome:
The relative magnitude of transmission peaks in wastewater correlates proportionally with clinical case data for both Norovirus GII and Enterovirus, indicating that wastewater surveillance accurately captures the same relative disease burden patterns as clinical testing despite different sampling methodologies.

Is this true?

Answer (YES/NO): NO